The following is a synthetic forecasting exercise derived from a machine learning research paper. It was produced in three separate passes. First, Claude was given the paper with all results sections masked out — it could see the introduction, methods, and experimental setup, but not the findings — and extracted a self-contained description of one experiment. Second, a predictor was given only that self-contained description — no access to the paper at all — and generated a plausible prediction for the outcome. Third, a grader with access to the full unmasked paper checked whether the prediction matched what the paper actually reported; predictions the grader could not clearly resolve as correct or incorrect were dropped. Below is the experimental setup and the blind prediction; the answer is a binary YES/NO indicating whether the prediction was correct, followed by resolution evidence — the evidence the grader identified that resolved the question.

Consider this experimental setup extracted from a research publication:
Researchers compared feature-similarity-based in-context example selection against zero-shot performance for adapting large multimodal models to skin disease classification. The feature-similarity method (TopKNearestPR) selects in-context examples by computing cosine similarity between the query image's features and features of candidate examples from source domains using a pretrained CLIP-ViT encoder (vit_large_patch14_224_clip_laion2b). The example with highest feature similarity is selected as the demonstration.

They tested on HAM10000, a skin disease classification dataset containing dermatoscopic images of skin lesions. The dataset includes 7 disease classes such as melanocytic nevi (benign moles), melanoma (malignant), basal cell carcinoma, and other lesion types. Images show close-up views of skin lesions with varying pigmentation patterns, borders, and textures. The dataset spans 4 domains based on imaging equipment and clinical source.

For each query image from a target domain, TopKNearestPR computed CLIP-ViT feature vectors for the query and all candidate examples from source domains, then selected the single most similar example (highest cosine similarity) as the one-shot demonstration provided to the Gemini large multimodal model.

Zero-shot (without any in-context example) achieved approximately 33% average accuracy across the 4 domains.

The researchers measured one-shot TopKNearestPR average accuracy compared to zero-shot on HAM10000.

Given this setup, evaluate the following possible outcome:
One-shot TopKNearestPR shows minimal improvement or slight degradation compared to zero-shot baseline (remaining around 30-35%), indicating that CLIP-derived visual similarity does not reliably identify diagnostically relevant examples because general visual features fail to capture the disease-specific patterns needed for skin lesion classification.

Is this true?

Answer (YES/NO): NO